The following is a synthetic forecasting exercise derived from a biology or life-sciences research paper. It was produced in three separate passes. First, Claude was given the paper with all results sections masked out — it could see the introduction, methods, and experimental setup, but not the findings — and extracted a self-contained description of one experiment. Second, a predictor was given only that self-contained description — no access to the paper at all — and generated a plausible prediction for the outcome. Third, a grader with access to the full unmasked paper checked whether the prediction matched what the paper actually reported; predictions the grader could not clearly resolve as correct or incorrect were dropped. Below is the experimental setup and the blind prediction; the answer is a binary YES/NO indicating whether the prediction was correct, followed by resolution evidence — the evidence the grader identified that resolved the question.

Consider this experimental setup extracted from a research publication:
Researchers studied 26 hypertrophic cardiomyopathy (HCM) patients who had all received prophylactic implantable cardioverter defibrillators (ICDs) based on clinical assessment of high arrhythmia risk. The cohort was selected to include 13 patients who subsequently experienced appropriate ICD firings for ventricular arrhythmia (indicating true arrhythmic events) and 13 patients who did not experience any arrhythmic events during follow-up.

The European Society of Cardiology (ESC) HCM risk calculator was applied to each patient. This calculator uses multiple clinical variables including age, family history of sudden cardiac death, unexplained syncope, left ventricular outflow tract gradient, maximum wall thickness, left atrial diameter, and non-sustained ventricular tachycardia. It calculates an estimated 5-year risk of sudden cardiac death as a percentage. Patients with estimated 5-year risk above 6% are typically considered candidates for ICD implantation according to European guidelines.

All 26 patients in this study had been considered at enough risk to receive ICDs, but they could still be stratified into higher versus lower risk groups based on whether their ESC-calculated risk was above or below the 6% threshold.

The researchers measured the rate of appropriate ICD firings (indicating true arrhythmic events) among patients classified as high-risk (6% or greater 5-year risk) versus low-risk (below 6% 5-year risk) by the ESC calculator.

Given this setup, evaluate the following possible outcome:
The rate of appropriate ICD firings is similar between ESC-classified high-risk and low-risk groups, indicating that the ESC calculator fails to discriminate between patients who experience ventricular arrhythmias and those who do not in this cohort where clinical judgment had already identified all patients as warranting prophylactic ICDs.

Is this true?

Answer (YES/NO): YES